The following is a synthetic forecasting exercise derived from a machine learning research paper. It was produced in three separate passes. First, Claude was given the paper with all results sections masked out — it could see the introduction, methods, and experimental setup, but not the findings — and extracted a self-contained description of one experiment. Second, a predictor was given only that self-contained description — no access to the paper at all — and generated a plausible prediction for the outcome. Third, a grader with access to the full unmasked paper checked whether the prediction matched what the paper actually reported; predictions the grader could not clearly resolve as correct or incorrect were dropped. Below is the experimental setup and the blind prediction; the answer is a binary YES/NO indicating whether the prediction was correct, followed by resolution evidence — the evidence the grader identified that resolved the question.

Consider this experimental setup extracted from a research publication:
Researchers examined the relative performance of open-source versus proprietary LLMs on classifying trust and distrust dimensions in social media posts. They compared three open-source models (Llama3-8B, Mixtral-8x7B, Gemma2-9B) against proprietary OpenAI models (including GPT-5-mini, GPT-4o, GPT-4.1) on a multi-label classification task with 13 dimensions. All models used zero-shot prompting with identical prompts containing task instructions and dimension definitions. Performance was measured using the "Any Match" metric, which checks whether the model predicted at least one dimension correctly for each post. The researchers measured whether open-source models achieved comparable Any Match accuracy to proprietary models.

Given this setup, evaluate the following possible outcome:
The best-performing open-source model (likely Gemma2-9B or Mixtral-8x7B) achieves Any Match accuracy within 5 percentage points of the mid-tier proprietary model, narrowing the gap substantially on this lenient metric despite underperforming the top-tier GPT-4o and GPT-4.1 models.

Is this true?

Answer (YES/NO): NO